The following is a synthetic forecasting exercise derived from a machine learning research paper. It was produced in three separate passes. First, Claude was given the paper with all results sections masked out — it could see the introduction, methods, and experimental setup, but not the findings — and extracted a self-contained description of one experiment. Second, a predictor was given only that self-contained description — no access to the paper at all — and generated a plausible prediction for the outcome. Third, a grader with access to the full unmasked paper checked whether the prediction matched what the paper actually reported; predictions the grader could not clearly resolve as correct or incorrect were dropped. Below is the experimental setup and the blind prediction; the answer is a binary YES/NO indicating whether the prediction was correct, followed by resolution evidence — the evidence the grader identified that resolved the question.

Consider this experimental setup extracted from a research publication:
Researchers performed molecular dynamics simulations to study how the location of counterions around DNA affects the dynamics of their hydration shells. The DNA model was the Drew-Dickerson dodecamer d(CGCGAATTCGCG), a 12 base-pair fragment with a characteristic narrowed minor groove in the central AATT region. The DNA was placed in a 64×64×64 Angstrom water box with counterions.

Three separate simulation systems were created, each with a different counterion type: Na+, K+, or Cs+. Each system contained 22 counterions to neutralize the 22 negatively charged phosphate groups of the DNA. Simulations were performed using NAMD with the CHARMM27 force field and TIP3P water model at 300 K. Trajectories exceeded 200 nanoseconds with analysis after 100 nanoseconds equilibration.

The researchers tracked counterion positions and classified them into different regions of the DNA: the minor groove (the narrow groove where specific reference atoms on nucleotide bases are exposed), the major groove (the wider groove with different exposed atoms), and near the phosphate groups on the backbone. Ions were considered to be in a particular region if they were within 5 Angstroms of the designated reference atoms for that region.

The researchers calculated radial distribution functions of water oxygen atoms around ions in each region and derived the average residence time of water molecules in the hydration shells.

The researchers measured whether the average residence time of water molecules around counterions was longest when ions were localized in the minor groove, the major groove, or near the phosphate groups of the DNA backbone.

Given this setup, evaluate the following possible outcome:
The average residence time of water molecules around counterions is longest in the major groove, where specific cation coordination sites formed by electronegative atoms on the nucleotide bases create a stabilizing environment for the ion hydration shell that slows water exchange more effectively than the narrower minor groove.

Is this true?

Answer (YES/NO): NO